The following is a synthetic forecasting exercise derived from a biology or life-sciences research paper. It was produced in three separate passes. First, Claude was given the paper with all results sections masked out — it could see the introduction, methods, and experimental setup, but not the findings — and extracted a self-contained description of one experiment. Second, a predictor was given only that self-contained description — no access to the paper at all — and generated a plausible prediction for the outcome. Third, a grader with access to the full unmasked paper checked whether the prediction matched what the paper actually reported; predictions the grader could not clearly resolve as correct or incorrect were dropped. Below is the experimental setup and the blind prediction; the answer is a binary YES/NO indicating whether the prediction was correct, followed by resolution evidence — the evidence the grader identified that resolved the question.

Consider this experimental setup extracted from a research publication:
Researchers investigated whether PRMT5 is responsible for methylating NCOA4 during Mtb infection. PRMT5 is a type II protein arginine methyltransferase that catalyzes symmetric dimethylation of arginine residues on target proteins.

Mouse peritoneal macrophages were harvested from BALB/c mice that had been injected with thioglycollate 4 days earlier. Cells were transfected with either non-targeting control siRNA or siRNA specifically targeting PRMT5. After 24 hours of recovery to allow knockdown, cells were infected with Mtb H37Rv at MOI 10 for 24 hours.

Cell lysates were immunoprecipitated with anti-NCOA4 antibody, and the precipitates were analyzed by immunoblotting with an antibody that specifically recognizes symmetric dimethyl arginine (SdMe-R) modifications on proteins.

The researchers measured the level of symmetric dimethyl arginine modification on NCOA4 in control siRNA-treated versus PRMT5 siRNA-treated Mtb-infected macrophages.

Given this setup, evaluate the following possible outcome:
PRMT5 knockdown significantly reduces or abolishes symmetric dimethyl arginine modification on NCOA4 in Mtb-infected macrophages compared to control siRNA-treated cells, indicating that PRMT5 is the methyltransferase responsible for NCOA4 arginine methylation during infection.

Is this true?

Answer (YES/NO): YES